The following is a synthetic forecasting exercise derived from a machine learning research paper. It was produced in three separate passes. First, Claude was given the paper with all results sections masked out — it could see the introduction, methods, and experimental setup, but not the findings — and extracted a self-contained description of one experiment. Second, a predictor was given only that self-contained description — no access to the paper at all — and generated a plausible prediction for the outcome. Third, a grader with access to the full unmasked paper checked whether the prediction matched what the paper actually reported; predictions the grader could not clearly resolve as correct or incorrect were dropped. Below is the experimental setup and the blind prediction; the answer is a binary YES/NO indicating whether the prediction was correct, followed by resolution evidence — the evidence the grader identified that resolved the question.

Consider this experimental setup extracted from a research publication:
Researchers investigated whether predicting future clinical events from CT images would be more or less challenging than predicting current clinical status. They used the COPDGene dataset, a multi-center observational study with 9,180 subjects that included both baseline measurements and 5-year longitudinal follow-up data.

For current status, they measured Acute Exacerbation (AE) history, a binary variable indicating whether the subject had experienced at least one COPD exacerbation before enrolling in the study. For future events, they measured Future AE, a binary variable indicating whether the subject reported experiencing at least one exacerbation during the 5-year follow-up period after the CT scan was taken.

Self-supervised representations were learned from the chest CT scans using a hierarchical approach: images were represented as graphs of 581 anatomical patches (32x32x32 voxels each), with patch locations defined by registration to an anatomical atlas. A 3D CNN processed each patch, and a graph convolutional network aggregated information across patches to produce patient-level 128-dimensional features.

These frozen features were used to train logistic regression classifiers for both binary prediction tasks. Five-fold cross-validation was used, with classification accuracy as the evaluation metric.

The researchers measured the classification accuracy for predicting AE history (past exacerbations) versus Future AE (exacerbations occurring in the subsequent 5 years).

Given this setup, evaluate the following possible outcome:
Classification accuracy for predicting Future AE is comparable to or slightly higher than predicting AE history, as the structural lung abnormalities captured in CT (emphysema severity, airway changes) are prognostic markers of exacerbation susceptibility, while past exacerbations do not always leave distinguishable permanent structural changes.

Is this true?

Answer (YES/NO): YES